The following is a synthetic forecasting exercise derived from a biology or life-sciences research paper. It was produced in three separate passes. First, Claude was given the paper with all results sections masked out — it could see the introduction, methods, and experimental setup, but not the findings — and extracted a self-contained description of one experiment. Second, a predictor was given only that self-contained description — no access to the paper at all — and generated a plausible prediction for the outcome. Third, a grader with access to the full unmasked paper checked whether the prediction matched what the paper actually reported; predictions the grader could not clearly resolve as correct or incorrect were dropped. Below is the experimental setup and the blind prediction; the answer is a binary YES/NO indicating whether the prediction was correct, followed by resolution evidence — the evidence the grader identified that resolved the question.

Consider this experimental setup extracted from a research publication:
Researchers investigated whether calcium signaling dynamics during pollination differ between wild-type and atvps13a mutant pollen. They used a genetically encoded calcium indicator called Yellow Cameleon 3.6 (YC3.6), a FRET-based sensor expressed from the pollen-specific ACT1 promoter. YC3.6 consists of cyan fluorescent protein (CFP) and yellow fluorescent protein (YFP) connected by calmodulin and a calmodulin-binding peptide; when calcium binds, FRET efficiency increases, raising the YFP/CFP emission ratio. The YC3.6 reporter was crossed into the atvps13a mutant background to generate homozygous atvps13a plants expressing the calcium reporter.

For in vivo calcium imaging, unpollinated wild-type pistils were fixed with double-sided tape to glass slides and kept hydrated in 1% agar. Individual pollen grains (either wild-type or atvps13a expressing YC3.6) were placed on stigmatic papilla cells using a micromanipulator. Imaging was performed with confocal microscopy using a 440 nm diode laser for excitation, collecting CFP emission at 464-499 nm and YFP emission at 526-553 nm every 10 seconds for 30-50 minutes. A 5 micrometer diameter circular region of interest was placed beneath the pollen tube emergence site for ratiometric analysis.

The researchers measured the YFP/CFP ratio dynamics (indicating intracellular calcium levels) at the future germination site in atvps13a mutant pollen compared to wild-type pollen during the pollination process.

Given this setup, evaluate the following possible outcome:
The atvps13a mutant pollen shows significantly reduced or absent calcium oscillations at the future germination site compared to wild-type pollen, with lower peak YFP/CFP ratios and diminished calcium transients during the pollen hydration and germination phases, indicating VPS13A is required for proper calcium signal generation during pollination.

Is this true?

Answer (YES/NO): NO